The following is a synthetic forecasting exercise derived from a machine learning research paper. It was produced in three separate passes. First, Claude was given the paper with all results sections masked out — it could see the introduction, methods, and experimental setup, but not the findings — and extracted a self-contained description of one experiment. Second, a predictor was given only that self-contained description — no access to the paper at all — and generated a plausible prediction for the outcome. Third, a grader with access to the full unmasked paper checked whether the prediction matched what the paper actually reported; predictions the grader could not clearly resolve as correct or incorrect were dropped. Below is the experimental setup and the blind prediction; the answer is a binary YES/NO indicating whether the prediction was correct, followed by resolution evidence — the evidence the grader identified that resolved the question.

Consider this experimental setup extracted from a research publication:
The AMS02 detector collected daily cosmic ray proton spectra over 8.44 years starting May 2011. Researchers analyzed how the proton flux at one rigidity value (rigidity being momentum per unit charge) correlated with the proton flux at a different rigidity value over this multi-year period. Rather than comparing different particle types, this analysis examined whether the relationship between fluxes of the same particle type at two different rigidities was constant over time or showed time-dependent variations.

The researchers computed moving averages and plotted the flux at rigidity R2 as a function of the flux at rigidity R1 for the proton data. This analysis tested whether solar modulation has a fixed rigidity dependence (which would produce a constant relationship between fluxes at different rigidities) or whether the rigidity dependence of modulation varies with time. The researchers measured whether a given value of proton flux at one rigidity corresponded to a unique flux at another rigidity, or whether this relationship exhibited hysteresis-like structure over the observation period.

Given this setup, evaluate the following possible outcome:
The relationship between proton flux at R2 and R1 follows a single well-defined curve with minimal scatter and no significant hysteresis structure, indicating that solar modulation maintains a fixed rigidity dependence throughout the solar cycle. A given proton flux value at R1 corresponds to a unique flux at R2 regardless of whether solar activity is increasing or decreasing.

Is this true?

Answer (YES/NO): NO